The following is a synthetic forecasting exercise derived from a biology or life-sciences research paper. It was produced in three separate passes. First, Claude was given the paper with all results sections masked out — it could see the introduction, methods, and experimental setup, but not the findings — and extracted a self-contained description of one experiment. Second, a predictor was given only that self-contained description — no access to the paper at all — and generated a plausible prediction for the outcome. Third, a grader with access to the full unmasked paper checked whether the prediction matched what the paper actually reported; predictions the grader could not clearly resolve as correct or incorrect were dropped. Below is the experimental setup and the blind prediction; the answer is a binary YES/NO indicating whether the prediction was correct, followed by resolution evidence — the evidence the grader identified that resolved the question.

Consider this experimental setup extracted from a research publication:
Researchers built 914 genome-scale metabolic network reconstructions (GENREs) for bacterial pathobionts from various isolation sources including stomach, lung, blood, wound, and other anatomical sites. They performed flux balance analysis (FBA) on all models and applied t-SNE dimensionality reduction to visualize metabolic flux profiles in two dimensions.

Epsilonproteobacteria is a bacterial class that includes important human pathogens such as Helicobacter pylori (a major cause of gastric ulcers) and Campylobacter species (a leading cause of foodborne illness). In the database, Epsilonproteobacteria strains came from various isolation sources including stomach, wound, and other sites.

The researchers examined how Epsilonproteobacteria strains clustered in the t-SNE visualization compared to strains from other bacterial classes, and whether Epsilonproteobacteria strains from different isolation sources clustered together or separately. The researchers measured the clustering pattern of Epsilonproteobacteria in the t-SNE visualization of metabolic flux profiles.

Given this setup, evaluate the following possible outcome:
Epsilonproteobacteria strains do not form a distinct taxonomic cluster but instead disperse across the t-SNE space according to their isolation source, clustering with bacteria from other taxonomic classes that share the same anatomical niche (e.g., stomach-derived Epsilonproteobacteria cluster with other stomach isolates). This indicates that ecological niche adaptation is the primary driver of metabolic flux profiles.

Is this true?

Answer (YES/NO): NO